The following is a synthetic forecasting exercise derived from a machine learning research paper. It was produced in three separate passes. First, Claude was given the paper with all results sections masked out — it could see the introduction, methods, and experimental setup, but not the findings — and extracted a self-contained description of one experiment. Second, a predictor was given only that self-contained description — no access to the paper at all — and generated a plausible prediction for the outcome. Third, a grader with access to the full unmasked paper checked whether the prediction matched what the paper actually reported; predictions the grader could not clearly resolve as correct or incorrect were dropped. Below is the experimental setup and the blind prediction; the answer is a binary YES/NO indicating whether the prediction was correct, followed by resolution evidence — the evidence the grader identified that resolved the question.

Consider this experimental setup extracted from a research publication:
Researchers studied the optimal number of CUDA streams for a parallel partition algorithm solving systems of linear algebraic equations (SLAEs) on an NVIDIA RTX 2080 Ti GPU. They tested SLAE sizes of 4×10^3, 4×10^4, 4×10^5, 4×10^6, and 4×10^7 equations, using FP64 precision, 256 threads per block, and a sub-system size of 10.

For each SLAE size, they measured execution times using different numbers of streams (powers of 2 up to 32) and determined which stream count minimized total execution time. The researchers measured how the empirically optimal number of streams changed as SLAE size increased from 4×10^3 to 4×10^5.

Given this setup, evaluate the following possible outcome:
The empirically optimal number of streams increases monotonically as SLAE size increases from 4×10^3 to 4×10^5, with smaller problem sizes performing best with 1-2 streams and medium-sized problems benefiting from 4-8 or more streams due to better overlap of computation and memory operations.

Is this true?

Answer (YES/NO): YES